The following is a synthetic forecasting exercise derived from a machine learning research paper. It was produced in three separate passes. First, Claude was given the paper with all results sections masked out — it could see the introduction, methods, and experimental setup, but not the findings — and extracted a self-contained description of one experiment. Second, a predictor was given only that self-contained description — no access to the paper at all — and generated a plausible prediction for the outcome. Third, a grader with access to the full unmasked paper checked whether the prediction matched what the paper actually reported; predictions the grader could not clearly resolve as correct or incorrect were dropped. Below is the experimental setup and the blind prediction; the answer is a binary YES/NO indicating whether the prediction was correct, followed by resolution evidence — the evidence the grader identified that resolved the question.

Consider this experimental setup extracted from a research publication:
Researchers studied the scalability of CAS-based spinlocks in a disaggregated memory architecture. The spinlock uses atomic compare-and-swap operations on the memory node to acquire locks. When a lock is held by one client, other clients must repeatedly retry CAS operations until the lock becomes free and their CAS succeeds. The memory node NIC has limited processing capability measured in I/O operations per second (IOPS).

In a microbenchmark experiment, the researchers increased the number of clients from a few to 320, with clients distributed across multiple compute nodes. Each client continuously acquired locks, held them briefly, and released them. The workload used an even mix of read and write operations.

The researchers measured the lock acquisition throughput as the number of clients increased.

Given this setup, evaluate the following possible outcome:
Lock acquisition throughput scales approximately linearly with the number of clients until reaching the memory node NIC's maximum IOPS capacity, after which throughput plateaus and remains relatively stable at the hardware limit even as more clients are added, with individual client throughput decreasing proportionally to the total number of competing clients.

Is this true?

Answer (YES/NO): NO